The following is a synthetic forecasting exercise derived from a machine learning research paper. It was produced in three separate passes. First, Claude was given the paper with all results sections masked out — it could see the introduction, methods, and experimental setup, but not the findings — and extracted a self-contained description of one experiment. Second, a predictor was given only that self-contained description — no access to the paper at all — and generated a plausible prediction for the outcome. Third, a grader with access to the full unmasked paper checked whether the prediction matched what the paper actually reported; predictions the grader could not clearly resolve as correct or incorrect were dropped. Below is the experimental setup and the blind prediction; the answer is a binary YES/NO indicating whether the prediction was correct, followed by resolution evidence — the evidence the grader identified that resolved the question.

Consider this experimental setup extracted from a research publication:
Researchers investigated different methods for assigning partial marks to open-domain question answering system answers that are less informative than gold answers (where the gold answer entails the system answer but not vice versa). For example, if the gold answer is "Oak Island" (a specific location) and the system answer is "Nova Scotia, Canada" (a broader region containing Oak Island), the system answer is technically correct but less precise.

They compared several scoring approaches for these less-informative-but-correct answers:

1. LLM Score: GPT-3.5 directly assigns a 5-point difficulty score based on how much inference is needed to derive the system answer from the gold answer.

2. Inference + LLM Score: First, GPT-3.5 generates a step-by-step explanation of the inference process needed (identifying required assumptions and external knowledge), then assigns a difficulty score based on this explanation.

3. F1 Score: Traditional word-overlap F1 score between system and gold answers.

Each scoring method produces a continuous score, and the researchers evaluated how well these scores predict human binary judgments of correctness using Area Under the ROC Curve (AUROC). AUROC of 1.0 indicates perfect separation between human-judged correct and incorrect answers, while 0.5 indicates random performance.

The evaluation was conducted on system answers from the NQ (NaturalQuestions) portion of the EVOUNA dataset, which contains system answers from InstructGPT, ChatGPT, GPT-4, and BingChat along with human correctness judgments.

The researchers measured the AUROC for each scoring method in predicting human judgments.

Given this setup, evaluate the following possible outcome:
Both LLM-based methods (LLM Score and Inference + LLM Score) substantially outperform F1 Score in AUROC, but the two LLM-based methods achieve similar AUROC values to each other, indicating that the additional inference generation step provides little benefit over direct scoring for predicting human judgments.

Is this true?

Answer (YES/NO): NO